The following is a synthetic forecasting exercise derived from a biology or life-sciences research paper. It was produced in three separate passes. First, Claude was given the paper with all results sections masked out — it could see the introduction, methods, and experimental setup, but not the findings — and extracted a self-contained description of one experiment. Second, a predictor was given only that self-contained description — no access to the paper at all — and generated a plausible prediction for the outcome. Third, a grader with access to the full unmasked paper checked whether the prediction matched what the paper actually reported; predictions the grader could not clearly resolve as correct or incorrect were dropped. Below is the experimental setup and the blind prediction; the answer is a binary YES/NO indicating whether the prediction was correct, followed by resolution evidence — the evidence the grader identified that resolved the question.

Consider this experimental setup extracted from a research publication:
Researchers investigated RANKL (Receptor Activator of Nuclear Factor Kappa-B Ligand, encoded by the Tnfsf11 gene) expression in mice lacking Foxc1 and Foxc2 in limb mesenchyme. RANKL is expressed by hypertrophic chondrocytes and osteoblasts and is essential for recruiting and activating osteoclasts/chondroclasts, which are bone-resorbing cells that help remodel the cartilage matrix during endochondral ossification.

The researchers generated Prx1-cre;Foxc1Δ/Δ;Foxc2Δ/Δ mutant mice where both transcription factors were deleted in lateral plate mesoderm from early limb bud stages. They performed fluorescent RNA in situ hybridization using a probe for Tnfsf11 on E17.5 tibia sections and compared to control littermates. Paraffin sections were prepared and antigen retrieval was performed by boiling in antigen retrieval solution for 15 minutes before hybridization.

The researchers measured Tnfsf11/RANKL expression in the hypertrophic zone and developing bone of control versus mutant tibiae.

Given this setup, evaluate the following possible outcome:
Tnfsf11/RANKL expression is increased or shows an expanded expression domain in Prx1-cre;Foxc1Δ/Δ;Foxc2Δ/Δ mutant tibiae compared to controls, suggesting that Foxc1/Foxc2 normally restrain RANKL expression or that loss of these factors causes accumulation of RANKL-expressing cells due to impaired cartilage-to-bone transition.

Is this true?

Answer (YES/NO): NO